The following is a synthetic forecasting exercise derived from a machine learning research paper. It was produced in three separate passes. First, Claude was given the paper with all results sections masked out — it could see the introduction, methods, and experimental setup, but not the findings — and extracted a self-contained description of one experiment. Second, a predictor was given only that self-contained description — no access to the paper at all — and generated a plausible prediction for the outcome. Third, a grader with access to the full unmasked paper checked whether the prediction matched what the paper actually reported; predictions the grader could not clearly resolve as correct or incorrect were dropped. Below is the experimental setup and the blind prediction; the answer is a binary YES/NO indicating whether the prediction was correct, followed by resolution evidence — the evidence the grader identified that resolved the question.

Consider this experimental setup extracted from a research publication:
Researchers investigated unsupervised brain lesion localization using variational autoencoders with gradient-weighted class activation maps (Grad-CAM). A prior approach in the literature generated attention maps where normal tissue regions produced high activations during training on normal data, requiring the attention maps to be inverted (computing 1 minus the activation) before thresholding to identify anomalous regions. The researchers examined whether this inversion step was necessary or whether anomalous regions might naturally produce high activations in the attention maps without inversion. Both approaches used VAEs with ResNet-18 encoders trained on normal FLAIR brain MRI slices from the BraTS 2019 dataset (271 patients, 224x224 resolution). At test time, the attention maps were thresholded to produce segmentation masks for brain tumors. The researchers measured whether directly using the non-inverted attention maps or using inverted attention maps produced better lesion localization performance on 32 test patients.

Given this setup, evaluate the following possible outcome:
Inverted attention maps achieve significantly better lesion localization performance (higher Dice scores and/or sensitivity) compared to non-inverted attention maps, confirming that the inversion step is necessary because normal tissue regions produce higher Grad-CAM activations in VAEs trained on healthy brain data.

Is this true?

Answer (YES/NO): NO